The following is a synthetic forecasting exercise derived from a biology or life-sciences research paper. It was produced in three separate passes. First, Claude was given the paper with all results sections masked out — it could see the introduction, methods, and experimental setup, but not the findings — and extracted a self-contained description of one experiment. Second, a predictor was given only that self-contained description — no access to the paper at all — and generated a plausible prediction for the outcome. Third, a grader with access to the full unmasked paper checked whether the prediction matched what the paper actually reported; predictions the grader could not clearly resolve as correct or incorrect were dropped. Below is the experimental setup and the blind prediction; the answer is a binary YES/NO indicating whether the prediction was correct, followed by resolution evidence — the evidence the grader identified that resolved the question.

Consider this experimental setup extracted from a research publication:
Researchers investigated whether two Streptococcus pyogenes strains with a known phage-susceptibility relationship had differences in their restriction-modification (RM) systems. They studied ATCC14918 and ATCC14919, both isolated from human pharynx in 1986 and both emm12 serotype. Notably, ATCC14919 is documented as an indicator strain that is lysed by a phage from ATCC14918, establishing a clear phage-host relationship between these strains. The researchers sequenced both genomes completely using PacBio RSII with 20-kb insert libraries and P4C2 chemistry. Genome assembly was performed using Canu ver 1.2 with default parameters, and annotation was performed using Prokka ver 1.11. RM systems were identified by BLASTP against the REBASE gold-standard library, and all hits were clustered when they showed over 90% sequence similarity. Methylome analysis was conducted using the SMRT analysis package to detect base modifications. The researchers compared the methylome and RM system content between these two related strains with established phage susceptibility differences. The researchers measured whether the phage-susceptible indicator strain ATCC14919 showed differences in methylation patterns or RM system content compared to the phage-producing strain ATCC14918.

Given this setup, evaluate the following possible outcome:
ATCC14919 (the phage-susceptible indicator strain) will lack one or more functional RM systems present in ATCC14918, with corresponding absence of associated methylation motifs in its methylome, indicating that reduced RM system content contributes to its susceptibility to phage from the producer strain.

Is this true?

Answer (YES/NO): NO